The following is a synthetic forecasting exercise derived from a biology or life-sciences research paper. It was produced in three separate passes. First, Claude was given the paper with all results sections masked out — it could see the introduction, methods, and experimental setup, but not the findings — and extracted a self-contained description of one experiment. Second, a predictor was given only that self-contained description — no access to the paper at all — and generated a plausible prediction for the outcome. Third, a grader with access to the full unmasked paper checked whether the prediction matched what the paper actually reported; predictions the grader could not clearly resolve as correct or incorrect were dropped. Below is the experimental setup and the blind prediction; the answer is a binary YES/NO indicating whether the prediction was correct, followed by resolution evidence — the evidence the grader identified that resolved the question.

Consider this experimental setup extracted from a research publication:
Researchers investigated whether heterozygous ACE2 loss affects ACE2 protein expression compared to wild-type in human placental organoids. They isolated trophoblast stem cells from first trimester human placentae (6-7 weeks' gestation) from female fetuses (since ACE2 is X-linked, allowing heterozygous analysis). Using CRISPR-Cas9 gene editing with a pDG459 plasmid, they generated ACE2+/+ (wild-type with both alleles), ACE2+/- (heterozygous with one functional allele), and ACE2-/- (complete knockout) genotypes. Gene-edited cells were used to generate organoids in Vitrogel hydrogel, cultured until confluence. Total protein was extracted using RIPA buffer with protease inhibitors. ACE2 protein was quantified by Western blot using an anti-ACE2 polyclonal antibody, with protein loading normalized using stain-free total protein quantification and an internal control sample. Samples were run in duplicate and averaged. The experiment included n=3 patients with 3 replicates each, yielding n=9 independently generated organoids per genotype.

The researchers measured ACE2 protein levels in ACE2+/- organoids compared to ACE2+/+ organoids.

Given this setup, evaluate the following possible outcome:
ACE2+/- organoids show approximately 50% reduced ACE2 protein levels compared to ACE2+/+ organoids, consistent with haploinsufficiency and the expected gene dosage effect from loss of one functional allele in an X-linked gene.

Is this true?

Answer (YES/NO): NO